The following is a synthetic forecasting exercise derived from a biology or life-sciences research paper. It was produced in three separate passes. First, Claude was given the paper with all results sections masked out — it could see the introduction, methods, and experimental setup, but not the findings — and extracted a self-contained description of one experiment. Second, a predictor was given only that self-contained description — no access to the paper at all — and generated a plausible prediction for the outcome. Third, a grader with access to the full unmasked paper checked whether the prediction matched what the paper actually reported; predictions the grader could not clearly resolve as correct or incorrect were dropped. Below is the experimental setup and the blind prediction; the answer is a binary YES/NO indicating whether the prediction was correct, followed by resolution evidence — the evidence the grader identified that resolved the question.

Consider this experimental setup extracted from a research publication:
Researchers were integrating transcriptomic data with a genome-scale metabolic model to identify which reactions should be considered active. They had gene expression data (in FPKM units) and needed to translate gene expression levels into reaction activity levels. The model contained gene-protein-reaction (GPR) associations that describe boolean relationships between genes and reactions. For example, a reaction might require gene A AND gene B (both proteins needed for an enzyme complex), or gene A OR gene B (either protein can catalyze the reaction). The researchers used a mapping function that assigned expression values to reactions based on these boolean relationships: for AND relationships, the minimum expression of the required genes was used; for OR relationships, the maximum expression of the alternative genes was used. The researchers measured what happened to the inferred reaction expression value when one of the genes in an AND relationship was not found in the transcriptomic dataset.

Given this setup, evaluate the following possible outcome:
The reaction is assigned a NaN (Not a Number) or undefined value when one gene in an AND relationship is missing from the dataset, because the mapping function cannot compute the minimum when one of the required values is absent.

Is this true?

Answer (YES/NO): YES